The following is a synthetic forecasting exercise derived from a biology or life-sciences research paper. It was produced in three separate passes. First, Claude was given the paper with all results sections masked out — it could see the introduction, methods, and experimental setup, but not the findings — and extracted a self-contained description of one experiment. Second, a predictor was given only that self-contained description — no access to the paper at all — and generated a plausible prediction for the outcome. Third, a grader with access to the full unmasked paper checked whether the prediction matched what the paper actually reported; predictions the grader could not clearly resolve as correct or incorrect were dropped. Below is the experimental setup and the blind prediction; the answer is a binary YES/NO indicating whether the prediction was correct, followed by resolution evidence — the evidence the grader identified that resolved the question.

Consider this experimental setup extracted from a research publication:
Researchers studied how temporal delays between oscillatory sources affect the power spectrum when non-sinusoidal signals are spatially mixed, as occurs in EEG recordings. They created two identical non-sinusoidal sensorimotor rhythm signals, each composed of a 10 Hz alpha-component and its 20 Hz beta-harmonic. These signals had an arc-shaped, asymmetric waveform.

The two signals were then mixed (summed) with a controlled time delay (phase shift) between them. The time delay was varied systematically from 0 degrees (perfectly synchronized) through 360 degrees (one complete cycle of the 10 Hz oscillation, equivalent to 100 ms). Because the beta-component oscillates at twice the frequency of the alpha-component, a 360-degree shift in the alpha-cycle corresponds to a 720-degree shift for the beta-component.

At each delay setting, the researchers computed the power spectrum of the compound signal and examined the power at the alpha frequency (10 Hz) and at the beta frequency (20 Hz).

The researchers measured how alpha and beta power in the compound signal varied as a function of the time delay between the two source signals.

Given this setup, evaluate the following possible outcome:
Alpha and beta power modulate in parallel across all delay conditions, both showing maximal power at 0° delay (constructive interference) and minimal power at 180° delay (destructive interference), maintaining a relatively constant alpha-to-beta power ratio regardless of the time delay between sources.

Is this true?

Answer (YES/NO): NO